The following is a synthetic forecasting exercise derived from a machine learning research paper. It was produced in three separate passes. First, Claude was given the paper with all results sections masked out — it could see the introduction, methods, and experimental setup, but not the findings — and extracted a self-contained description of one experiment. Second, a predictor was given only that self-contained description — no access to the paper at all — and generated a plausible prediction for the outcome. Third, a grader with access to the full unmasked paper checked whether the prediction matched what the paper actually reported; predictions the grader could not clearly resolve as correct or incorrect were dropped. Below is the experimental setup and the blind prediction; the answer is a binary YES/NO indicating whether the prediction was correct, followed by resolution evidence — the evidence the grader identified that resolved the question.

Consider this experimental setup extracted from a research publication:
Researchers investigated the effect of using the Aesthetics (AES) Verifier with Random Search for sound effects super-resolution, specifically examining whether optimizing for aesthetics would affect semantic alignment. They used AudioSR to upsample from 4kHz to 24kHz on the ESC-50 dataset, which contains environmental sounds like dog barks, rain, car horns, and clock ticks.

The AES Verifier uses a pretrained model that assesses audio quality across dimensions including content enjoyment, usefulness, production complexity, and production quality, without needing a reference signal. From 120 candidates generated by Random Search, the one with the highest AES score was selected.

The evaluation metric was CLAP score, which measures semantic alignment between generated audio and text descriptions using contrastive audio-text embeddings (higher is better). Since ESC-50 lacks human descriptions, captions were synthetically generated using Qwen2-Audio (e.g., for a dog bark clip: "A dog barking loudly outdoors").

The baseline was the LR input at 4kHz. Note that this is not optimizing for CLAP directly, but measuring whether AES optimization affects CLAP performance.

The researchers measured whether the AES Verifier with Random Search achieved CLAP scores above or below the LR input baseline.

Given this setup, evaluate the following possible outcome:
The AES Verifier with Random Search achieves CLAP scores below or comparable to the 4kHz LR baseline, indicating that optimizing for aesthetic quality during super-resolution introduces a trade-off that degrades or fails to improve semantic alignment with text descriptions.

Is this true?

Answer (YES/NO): YES